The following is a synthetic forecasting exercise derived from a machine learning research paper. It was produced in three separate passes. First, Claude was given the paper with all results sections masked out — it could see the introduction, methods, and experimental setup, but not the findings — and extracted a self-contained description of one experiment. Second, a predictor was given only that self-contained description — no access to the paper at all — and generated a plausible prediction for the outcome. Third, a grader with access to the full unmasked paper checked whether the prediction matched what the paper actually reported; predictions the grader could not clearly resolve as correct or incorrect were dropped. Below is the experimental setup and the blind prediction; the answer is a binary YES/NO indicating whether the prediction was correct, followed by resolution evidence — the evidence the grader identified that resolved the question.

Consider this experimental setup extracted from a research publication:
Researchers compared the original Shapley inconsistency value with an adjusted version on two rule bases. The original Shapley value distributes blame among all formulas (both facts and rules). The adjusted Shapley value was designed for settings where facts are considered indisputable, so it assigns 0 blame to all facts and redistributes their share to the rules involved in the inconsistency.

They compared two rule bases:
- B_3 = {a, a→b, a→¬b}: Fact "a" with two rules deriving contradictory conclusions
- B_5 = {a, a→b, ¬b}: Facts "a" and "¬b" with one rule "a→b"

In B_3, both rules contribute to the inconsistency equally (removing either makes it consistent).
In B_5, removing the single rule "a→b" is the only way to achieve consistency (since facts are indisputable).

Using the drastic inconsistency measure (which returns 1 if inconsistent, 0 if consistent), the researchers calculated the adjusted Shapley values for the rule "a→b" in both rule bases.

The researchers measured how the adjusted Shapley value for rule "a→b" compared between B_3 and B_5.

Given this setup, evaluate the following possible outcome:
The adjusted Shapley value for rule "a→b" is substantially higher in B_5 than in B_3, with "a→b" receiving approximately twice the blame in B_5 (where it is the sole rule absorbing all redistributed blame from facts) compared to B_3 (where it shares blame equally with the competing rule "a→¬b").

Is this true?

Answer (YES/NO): YES